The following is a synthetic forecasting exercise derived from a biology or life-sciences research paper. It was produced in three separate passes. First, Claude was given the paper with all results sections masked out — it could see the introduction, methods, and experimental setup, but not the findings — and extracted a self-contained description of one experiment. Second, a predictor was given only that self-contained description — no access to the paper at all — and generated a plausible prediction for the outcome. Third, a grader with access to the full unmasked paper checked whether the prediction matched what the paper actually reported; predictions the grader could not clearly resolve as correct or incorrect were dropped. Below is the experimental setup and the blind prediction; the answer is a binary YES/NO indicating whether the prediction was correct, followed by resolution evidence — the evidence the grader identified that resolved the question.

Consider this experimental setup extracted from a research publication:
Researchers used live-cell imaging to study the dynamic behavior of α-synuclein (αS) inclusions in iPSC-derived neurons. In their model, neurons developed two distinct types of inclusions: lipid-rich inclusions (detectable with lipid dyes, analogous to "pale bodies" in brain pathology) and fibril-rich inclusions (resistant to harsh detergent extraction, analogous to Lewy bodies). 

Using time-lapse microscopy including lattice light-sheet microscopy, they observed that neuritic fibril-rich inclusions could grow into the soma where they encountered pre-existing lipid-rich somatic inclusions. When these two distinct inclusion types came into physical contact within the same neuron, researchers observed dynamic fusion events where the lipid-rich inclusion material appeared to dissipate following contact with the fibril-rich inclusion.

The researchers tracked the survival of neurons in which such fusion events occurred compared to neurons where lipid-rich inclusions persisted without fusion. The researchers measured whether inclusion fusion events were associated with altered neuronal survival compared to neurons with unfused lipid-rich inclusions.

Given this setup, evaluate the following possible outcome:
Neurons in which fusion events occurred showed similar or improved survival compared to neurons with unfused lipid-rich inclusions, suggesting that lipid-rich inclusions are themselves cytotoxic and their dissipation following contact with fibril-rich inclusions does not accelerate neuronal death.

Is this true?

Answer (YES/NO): YES